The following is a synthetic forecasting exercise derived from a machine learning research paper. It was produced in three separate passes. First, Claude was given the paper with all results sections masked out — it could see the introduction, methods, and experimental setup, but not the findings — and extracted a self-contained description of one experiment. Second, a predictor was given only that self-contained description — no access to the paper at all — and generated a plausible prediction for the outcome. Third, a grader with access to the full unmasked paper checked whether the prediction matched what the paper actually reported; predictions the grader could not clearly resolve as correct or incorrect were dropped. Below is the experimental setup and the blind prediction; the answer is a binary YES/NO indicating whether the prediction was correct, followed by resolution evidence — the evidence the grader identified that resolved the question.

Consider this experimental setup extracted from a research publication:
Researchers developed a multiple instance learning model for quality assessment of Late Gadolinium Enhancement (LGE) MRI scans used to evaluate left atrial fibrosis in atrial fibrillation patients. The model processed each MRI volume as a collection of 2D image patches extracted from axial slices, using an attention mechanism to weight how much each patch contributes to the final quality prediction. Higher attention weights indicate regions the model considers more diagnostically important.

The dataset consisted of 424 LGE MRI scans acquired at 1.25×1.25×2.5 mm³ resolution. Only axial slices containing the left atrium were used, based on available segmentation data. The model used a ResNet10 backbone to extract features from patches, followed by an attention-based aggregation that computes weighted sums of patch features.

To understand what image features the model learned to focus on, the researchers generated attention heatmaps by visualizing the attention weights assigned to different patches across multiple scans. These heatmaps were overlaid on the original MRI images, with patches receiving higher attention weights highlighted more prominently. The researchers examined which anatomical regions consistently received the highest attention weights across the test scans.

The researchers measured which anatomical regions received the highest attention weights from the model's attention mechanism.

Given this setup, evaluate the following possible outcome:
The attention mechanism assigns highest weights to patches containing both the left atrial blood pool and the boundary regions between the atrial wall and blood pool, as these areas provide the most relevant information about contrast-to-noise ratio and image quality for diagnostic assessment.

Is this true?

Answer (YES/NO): NO